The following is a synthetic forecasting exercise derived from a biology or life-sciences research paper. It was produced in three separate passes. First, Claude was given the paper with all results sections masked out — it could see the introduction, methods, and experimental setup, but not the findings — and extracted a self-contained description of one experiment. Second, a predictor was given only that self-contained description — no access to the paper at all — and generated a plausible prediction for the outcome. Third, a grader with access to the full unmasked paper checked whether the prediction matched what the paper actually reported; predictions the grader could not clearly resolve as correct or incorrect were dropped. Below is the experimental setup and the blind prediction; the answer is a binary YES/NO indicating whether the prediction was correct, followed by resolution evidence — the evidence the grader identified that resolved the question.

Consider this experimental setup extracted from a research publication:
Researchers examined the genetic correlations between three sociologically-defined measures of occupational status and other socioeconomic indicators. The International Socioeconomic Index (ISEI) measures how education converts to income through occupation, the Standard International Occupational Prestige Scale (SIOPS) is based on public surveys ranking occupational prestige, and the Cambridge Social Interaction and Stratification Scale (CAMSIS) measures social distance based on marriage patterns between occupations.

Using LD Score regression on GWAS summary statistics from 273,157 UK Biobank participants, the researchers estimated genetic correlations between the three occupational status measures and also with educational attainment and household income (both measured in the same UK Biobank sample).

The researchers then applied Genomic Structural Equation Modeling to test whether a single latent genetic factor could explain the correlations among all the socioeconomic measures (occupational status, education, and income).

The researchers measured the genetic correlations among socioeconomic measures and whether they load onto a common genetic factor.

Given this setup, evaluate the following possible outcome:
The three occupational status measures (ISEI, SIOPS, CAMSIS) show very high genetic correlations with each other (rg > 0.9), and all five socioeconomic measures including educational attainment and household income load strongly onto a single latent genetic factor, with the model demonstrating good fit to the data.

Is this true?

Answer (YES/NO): YES